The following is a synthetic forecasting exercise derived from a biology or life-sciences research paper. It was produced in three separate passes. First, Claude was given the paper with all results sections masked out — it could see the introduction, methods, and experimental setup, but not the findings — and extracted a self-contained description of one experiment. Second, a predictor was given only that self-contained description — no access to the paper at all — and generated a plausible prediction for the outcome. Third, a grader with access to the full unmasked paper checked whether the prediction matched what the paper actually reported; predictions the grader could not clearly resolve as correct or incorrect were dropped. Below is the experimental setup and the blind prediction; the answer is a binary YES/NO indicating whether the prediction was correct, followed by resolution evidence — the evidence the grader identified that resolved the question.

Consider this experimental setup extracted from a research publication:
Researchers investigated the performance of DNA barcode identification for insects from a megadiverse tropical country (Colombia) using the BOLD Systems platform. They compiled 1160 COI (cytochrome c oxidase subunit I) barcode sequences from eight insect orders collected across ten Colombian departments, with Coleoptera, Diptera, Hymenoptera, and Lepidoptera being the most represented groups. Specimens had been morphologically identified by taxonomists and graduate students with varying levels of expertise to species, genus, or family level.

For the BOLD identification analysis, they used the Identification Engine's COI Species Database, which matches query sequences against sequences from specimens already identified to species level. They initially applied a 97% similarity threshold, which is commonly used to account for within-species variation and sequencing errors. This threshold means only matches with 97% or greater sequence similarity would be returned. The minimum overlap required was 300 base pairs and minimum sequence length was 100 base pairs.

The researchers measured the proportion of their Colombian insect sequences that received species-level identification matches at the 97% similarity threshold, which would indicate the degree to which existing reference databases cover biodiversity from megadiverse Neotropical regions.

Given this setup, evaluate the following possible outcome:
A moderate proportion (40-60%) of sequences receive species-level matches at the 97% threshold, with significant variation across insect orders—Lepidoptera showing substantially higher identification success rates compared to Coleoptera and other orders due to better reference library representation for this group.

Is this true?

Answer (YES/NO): NO